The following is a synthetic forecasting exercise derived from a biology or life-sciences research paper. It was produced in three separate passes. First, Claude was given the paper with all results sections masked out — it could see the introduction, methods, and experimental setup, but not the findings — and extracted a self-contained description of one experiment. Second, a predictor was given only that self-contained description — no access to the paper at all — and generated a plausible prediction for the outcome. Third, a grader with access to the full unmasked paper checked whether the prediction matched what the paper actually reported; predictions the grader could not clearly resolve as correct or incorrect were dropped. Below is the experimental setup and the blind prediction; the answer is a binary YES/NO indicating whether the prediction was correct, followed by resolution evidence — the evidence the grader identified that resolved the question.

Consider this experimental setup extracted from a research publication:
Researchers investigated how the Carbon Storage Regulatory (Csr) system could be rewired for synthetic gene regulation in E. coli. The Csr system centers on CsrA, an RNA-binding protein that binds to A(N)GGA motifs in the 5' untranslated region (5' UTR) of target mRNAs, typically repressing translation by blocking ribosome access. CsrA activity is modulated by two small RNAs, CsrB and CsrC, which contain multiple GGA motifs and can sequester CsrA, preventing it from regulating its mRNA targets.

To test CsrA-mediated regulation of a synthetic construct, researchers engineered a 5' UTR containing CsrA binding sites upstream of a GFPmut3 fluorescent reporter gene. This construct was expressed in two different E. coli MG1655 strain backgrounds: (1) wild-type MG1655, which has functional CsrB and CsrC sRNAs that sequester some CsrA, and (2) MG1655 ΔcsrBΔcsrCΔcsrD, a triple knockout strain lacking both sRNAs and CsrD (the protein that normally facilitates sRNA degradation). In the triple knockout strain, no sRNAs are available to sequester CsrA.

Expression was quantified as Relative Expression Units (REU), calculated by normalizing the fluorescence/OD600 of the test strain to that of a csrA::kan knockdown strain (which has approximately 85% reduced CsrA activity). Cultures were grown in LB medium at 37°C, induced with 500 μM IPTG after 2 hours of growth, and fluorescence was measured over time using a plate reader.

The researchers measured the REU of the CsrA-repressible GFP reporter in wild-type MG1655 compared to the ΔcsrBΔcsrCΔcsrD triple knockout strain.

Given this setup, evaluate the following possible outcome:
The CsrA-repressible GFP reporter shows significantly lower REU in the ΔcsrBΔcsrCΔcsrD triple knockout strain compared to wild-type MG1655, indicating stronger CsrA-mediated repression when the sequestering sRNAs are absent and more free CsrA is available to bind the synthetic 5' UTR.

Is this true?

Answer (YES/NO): YES